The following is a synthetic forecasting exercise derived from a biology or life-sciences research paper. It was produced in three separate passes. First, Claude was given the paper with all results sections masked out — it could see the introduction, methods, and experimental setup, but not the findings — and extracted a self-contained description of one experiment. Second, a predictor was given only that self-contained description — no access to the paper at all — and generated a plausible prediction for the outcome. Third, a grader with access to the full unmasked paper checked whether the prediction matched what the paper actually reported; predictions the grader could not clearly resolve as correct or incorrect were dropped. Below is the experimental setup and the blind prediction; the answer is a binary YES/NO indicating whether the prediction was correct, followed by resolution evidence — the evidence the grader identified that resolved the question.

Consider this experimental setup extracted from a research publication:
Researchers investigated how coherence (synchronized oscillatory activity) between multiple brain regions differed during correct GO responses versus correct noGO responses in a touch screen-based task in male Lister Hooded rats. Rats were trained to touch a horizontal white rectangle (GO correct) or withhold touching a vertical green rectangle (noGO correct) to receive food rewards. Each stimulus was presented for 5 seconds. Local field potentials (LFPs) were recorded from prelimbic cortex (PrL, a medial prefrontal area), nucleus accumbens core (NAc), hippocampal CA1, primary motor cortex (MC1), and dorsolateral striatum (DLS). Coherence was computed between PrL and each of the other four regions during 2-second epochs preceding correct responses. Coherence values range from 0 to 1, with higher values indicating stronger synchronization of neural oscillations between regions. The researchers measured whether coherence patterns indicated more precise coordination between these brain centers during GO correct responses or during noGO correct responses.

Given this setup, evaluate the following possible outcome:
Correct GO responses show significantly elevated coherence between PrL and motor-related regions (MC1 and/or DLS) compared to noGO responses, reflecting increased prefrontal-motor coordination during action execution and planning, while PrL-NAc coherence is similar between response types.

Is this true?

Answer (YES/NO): NO